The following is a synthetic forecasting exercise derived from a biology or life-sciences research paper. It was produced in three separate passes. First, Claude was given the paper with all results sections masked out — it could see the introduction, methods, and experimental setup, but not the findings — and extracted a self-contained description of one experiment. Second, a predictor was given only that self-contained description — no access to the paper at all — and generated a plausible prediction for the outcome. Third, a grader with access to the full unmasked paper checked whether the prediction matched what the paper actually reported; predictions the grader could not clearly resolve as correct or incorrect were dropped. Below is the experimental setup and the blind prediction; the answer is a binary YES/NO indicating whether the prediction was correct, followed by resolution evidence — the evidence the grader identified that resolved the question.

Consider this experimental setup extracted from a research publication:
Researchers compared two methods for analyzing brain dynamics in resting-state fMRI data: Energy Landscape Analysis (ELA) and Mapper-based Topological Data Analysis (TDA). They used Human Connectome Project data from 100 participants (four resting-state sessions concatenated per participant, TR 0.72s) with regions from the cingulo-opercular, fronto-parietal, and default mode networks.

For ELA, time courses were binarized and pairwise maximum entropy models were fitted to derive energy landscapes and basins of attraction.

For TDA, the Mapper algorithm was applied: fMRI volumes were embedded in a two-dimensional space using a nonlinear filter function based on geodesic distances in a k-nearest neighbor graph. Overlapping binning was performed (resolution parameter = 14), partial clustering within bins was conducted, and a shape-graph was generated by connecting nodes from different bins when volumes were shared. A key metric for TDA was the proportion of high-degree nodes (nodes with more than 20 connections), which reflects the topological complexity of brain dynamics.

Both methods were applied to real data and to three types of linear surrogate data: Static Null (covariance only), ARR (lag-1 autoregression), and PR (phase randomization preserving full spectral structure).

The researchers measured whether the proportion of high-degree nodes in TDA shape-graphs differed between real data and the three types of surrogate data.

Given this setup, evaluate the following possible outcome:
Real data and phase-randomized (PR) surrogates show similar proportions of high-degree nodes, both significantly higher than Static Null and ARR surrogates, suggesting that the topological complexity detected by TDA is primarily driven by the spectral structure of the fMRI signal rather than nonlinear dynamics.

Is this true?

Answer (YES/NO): NO